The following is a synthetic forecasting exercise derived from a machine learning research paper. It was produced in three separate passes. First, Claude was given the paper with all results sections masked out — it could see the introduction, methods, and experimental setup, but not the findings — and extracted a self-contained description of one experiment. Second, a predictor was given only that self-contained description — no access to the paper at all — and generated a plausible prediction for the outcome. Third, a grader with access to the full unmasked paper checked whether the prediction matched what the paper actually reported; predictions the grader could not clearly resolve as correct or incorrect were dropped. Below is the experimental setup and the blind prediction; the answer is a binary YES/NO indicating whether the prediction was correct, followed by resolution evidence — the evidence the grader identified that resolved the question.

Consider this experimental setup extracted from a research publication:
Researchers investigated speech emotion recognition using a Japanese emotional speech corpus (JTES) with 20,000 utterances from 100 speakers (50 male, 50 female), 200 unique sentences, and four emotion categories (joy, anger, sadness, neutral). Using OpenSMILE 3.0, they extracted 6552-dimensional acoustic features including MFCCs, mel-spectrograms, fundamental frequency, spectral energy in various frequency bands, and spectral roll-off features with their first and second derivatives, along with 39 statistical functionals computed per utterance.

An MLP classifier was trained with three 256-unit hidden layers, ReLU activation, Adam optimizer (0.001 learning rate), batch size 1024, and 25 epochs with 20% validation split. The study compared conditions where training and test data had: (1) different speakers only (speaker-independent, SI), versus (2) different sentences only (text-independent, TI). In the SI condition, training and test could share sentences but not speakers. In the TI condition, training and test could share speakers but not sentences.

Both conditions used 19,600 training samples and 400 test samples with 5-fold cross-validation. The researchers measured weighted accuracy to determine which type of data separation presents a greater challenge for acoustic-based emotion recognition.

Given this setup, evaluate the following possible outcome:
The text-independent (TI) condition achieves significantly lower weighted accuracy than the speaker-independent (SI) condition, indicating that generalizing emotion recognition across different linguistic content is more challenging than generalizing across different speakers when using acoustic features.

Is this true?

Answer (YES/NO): YES